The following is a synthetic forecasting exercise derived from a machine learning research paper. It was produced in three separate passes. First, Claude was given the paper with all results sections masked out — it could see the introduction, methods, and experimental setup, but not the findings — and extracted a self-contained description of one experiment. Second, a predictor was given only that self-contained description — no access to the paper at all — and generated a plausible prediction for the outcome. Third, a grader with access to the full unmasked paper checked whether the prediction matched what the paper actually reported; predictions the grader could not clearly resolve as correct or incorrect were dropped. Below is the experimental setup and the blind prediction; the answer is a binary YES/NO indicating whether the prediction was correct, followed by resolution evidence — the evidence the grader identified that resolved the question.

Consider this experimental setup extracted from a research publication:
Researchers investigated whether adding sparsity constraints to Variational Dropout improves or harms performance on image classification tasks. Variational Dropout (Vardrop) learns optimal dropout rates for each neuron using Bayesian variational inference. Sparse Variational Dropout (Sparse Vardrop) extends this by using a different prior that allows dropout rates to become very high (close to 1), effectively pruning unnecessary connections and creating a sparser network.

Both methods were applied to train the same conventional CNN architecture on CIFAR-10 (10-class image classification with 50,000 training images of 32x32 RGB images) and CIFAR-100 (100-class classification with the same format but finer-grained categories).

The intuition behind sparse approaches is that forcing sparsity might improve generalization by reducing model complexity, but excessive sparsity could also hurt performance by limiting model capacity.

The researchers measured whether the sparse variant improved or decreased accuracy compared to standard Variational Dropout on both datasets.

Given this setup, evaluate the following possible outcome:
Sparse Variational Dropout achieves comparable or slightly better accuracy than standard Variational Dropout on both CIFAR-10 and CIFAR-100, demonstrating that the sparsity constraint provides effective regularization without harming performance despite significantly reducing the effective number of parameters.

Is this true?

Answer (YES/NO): NO